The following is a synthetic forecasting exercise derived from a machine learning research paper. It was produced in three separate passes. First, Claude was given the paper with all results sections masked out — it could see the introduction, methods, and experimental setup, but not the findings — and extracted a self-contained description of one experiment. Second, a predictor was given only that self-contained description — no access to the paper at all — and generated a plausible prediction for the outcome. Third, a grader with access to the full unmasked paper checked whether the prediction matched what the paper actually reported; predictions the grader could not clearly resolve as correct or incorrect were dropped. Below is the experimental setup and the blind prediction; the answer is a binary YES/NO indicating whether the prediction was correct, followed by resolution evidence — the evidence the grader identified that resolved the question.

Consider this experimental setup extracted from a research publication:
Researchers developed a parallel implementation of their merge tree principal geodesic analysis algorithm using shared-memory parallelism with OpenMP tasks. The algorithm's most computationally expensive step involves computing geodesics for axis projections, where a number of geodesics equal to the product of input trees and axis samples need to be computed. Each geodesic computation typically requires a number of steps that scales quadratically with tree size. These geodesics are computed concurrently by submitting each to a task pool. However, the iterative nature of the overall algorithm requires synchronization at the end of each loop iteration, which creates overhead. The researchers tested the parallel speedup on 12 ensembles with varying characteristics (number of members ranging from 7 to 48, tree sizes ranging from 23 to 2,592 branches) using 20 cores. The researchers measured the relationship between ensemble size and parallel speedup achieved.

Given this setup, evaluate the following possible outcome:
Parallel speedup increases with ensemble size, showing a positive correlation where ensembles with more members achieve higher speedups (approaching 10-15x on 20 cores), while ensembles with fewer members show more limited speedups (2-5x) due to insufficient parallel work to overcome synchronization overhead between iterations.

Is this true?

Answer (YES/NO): NO